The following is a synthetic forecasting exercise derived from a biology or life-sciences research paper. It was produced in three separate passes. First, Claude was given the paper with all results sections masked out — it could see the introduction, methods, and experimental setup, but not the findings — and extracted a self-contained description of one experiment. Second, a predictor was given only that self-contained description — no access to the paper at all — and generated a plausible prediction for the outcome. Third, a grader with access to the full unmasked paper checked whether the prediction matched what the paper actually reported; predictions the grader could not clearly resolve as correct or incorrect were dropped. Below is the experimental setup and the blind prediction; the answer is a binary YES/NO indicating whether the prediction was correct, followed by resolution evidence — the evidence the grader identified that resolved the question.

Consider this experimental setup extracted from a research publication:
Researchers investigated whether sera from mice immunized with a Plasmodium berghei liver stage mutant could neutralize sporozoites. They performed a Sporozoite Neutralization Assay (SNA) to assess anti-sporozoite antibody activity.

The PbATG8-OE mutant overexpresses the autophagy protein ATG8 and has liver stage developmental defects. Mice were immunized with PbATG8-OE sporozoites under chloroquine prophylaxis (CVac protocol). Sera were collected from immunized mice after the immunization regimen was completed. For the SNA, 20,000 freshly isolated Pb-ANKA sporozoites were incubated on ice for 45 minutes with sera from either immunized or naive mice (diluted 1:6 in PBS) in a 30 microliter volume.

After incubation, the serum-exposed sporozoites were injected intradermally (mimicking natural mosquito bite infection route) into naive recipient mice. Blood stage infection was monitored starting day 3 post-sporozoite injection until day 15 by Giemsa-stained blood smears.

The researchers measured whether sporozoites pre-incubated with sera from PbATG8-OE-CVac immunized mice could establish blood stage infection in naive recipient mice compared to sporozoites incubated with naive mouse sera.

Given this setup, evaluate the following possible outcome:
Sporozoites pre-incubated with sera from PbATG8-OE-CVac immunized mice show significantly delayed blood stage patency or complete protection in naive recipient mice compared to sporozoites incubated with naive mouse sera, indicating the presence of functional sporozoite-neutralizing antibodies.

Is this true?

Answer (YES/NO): YES